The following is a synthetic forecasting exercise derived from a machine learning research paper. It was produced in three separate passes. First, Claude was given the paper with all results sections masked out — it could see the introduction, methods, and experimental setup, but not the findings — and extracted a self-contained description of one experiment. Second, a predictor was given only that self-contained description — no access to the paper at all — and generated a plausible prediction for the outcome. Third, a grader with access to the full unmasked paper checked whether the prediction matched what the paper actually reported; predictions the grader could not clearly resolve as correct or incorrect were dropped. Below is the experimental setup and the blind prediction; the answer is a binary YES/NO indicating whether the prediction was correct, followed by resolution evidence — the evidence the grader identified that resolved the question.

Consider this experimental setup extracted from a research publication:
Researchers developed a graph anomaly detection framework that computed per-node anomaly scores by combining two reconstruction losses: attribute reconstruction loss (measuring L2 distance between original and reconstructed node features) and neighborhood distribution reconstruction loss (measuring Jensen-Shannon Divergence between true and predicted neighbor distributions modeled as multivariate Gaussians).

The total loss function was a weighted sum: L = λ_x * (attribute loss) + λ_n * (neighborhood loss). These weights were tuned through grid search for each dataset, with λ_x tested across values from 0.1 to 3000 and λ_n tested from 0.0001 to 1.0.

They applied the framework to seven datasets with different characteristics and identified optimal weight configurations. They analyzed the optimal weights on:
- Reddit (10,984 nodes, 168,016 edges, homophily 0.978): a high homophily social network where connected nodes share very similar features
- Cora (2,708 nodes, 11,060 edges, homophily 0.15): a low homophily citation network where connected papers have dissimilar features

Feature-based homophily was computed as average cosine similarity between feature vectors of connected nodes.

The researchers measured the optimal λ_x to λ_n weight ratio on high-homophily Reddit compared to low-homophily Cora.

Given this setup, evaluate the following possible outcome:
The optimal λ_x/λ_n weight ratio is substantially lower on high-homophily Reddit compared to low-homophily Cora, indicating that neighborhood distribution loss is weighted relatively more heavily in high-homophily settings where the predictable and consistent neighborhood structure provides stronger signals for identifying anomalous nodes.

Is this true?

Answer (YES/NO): NO